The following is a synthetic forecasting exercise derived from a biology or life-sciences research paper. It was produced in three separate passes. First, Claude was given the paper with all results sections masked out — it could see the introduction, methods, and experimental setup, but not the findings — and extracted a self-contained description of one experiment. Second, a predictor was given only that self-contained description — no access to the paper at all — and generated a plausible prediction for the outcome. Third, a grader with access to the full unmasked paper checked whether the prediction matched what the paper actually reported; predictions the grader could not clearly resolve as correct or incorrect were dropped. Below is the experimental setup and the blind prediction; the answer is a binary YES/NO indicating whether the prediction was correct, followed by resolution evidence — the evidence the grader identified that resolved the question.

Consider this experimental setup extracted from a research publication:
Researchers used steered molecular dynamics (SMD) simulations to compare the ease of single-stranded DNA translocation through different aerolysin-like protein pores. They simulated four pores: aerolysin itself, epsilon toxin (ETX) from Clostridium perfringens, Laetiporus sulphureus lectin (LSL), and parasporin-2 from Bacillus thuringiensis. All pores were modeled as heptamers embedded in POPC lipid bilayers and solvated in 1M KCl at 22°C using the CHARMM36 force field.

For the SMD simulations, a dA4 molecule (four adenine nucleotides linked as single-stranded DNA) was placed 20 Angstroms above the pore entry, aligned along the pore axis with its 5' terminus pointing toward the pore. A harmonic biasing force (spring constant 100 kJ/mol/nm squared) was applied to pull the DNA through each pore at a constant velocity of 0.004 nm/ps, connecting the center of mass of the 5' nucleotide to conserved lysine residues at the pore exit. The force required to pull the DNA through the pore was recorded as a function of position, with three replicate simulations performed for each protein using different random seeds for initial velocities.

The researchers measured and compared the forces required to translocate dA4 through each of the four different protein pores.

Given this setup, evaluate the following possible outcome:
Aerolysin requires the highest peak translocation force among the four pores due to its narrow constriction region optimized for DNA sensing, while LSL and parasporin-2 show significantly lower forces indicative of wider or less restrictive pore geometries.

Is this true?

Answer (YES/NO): NO